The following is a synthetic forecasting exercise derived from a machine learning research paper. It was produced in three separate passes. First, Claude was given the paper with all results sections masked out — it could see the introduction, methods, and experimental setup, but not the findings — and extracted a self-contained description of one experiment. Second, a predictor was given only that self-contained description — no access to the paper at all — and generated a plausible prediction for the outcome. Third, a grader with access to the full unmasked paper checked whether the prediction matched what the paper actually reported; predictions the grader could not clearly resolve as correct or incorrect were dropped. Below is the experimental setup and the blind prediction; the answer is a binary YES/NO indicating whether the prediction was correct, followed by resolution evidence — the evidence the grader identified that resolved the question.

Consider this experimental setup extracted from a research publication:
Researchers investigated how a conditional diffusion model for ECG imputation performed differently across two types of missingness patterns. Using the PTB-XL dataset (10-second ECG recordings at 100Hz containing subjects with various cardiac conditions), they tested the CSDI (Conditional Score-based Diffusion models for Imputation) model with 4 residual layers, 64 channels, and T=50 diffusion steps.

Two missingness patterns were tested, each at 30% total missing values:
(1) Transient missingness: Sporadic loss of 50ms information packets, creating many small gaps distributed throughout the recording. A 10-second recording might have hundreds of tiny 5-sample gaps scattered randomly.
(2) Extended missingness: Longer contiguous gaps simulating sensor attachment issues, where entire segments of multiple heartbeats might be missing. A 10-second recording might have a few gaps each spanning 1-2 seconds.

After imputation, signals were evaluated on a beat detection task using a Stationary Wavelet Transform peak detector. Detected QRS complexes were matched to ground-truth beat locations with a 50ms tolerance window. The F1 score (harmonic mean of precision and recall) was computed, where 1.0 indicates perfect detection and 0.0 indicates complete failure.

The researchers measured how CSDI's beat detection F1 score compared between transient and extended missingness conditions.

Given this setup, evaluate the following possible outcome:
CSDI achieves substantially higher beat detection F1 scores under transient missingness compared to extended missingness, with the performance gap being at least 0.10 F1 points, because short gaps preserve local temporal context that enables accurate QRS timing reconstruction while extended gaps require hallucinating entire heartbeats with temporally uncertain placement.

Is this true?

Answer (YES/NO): YES